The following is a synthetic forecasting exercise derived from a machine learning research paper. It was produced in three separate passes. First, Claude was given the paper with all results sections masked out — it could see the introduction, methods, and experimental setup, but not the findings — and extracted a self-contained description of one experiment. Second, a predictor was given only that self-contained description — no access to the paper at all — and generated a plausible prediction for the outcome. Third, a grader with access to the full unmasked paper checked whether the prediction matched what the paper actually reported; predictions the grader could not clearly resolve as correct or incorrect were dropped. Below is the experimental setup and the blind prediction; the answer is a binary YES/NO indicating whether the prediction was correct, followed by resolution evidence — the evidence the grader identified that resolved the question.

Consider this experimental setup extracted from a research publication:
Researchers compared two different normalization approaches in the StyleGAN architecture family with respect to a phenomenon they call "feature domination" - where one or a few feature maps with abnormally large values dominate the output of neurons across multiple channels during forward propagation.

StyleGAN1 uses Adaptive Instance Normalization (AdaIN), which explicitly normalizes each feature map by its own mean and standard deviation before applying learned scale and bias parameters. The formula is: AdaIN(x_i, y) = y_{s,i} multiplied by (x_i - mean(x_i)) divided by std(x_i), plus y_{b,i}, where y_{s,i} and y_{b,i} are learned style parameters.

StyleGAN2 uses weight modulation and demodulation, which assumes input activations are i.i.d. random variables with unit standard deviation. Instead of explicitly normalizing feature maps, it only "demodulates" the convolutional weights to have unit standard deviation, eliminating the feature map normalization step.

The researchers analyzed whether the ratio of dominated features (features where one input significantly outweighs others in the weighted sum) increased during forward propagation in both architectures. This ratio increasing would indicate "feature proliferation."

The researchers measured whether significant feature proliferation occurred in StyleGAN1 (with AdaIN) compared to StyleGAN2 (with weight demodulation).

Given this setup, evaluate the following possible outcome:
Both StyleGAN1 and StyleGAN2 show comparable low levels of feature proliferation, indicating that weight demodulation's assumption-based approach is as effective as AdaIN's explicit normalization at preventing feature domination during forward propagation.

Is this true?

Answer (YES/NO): NO